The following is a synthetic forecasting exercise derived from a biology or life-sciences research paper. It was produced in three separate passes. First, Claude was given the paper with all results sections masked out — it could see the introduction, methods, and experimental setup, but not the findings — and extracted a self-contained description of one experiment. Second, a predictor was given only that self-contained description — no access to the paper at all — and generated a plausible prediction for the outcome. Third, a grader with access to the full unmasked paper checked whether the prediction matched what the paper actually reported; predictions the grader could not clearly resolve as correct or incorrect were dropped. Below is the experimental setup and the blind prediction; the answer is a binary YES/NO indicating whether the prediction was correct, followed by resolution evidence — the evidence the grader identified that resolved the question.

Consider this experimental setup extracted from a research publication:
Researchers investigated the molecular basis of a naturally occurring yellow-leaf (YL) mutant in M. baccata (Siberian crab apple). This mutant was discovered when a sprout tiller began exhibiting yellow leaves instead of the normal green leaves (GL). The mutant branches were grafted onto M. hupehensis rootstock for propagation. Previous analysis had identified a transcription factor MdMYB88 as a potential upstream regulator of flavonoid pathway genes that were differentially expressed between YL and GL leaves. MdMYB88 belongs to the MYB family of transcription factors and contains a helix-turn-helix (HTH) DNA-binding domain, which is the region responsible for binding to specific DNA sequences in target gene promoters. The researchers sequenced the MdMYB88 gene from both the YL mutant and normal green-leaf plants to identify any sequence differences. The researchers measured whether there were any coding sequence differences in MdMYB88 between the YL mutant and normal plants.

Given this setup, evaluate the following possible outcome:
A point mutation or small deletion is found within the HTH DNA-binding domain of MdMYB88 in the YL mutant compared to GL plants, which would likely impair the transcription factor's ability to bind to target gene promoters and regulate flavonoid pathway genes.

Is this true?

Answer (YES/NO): NO